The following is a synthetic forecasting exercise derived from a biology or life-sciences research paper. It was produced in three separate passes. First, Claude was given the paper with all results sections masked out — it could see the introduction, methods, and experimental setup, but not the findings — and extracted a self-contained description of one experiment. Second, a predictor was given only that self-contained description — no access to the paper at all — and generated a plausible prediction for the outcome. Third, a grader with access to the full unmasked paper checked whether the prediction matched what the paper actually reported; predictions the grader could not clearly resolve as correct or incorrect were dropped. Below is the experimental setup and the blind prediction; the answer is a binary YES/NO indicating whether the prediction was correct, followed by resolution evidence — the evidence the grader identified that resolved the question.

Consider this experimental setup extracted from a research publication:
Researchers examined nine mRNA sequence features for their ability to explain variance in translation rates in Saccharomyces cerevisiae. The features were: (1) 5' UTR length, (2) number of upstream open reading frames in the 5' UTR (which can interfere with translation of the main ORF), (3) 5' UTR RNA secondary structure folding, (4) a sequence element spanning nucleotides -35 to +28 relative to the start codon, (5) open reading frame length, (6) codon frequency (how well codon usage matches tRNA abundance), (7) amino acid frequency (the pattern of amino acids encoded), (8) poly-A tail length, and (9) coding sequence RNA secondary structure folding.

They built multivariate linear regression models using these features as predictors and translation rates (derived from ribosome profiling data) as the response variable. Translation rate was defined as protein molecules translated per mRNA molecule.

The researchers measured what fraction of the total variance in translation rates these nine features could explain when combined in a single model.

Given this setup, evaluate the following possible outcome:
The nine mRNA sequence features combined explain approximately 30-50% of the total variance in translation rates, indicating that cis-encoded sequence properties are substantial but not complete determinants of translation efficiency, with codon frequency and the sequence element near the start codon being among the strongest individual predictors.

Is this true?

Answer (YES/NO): NO